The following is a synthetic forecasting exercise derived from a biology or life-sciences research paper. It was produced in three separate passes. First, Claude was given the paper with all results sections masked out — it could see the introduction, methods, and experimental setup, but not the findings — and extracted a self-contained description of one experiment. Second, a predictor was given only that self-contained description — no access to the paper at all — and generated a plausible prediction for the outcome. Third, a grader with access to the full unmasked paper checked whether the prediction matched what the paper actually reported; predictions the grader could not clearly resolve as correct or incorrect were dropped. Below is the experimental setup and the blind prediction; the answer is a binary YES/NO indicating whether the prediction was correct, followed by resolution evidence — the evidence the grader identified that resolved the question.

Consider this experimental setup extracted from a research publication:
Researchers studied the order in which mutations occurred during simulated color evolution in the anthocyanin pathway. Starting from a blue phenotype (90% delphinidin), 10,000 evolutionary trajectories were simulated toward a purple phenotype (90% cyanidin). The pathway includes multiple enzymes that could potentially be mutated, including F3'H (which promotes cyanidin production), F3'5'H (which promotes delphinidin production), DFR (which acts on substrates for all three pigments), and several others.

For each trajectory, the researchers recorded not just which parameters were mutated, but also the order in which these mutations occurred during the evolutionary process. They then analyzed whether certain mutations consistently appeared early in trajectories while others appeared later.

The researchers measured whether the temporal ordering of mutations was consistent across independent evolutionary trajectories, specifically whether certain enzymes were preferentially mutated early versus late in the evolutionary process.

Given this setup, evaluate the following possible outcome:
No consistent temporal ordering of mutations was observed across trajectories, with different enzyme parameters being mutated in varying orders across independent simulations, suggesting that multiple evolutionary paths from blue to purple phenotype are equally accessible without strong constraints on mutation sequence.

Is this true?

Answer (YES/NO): NO